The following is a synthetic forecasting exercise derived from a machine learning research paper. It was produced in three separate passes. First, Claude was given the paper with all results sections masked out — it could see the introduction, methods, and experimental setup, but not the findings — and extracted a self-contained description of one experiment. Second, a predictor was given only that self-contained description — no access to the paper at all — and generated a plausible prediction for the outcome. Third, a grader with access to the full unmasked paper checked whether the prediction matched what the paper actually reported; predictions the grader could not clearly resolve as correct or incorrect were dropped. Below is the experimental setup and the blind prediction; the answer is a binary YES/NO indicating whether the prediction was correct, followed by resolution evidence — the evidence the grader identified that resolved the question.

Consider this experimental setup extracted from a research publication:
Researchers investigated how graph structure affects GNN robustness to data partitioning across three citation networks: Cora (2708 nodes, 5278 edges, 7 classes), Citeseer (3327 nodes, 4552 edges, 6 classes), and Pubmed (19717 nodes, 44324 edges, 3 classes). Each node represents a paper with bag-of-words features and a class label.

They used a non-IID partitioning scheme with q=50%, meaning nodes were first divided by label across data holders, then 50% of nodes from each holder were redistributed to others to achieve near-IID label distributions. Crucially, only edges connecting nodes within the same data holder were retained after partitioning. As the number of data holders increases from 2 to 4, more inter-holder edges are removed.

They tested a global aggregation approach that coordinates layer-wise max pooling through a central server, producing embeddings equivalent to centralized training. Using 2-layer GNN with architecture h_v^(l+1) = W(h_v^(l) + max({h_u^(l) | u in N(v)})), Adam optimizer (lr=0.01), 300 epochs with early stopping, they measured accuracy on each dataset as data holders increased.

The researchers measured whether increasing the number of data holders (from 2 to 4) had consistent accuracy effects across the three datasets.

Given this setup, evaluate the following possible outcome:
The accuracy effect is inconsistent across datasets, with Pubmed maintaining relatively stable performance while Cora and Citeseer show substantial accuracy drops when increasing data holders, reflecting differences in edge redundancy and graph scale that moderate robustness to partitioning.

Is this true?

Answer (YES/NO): NO